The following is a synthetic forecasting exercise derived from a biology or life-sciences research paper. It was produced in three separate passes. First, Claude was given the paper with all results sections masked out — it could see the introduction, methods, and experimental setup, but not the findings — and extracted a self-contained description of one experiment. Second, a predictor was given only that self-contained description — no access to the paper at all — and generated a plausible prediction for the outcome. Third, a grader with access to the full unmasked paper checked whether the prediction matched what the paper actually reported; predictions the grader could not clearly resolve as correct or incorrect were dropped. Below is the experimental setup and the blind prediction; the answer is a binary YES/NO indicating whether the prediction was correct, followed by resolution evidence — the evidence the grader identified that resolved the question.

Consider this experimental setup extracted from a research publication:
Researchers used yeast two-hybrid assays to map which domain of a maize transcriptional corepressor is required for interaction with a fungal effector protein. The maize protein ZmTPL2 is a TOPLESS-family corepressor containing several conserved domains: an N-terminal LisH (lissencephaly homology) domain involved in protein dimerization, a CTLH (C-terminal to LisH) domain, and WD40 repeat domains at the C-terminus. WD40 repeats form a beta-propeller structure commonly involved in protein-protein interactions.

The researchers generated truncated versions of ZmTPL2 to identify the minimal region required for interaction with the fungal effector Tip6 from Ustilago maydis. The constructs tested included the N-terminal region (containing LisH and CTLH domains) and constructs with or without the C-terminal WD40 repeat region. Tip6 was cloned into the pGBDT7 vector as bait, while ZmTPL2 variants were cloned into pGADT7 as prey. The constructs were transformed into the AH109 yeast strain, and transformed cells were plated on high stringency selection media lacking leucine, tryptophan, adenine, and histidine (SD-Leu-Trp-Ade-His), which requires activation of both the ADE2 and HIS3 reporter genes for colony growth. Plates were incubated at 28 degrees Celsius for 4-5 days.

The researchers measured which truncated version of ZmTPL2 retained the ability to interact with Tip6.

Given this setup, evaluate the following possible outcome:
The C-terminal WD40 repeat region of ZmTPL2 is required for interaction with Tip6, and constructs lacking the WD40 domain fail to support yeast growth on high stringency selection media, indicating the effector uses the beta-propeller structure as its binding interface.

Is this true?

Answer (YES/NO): NO